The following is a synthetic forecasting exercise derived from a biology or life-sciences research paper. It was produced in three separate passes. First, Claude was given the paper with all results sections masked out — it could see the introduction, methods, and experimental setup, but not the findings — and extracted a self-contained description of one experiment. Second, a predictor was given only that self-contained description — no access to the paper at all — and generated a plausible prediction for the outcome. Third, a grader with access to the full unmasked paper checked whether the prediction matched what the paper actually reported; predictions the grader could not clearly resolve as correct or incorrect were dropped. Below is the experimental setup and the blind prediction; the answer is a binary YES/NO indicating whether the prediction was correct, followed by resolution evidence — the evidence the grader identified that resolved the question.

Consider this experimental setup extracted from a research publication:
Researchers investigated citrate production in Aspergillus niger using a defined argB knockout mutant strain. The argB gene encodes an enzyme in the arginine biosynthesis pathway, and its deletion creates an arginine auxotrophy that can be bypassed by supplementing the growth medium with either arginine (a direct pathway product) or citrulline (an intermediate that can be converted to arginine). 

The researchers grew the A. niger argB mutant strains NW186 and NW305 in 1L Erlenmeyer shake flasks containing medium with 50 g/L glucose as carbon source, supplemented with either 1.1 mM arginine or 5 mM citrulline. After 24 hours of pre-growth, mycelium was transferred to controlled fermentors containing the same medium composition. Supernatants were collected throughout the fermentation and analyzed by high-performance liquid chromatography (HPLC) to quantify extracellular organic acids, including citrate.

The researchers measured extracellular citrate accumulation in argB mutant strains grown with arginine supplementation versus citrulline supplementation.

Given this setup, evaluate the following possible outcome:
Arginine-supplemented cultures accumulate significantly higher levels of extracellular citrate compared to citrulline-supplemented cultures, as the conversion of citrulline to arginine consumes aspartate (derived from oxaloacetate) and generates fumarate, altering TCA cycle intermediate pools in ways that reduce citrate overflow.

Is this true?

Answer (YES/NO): NO